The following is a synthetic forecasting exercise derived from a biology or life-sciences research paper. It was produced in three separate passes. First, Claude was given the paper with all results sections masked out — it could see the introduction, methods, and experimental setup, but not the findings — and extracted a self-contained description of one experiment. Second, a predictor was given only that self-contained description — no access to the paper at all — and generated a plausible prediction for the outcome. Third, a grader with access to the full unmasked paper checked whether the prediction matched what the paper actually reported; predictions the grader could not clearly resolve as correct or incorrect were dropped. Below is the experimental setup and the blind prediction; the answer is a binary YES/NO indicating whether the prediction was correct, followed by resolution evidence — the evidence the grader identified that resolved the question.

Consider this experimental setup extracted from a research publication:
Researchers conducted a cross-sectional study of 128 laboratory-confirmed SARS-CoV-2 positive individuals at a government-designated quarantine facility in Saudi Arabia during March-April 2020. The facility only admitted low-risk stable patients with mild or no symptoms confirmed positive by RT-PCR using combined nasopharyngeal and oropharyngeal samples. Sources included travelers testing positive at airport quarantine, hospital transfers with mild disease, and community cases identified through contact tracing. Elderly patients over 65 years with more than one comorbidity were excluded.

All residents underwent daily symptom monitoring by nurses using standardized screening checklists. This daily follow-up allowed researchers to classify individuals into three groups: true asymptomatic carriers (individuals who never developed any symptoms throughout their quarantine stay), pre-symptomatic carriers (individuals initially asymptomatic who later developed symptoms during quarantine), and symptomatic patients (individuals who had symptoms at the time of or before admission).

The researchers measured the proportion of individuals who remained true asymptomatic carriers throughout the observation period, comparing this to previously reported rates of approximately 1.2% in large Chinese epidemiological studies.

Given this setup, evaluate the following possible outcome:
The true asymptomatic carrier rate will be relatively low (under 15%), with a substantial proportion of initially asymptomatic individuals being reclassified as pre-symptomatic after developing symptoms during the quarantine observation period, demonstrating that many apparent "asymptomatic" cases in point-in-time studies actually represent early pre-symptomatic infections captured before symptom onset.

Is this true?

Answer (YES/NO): NO